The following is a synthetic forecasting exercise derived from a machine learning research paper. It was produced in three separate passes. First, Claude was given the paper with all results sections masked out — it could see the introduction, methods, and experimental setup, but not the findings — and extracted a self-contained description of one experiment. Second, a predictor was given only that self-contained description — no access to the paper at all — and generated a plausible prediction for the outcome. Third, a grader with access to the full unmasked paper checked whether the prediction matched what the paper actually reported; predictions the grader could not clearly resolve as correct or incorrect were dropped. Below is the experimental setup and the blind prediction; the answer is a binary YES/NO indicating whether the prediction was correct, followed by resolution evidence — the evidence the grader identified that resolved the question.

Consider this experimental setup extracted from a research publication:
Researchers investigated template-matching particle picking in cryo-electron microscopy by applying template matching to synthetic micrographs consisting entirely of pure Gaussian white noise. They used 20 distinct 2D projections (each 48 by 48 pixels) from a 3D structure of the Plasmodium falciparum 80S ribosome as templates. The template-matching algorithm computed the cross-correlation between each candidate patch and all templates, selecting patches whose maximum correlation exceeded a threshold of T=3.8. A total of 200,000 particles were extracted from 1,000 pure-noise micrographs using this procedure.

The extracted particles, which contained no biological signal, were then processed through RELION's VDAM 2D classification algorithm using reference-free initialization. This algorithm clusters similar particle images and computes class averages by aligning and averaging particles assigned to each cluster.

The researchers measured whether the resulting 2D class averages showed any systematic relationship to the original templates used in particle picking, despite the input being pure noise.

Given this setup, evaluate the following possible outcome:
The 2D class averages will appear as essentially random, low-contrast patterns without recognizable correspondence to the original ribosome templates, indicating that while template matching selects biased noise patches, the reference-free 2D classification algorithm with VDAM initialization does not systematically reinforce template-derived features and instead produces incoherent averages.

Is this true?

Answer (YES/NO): NO